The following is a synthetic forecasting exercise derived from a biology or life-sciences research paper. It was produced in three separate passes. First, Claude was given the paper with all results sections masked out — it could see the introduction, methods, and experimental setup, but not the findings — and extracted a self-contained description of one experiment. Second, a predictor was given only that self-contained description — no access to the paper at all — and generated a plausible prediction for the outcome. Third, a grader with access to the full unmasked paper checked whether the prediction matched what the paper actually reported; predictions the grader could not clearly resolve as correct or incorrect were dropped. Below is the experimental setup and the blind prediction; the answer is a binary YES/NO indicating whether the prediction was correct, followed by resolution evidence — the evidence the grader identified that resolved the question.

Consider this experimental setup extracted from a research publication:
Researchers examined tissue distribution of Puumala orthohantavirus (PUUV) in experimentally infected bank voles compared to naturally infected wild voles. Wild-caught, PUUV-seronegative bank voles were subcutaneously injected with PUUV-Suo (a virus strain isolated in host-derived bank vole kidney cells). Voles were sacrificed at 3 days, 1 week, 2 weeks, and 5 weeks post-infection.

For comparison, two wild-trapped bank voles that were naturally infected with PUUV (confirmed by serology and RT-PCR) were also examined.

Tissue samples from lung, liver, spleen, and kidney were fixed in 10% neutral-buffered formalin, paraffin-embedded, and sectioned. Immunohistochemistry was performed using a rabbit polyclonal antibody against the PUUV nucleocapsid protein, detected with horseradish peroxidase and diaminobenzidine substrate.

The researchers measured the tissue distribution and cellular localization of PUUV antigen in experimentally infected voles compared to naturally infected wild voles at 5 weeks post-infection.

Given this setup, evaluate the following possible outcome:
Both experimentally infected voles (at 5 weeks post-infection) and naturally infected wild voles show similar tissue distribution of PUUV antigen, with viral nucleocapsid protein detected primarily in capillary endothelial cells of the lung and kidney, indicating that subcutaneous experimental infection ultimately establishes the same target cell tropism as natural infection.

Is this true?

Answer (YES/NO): NO